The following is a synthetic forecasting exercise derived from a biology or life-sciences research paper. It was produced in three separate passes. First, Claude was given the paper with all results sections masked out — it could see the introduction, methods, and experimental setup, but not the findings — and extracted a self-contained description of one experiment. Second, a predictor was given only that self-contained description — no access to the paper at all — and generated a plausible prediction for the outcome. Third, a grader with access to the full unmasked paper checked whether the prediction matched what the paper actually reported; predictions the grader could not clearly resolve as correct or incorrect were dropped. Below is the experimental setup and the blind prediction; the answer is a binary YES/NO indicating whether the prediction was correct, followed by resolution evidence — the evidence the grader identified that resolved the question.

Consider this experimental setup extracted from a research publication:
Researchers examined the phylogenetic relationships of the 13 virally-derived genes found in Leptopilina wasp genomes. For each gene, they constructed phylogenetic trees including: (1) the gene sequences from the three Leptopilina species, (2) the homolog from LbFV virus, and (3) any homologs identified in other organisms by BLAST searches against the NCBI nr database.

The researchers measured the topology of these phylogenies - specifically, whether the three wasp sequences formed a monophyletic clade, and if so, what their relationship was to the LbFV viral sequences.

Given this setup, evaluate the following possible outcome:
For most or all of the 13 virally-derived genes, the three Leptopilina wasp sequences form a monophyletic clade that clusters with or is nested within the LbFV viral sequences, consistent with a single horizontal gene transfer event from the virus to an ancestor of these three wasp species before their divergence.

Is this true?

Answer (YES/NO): YES